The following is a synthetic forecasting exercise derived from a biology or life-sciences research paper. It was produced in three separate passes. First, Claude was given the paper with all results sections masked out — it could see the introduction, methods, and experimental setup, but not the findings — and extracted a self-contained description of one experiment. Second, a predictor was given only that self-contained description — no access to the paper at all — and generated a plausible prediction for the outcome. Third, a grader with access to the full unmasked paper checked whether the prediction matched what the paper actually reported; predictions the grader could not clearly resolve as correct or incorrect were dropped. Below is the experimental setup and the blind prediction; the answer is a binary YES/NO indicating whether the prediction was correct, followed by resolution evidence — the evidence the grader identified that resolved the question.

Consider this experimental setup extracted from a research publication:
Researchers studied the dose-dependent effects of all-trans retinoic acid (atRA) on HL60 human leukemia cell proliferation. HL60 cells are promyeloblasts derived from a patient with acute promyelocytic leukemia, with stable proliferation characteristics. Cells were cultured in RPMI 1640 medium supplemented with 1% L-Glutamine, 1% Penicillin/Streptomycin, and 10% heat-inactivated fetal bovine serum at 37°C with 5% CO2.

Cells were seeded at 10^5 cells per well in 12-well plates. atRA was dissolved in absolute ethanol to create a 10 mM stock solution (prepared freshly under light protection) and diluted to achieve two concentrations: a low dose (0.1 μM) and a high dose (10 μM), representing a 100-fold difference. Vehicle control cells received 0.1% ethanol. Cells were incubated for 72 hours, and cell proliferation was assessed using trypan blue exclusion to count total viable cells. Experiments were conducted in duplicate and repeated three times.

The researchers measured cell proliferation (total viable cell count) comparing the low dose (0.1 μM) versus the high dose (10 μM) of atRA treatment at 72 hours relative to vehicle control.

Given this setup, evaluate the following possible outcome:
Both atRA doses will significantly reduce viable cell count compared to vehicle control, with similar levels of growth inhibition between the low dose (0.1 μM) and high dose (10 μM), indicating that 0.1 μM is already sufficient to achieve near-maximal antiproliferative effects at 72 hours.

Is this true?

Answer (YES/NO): NO